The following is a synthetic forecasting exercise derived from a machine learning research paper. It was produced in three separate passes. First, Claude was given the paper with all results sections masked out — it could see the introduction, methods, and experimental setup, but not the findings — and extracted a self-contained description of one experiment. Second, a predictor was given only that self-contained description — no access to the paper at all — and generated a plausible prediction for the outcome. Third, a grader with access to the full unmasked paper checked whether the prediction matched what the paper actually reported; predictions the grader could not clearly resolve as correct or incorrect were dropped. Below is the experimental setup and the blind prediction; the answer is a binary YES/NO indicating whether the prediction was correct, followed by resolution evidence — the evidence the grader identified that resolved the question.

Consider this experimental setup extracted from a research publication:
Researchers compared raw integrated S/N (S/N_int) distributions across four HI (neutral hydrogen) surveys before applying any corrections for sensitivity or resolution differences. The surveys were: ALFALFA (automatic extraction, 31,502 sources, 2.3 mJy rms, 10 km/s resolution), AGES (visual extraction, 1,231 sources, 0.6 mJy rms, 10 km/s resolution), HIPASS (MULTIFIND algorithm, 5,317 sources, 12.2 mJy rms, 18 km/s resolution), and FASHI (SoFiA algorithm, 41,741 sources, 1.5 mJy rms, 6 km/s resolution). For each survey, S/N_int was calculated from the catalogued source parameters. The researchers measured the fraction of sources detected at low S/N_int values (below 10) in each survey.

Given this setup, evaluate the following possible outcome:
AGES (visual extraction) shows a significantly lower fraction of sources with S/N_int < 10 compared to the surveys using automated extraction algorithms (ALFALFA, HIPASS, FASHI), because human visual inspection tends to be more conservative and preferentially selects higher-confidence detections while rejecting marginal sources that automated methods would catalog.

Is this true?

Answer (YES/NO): NO